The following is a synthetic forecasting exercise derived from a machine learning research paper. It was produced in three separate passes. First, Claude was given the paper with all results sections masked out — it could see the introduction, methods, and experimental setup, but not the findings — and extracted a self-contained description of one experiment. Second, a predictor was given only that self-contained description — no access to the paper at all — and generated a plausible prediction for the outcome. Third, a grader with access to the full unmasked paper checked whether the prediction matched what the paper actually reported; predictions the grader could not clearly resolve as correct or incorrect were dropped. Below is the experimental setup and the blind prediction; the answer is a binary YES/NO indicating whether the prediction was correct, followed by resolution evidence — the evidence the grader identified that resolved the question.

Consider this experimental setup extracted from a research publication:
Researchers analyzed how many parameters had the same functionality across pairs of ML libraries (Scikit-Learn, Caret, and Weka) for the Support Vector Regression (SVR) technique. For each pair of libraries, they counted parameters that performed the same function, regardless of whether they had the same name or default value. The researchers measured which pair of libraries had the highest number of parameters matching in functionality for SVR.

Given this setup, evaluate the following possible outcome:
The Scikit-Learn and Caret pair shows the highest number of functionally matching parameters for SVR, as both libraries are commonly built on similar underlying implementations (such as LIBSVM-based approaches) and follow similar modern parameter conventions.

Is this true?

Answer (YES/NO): NO